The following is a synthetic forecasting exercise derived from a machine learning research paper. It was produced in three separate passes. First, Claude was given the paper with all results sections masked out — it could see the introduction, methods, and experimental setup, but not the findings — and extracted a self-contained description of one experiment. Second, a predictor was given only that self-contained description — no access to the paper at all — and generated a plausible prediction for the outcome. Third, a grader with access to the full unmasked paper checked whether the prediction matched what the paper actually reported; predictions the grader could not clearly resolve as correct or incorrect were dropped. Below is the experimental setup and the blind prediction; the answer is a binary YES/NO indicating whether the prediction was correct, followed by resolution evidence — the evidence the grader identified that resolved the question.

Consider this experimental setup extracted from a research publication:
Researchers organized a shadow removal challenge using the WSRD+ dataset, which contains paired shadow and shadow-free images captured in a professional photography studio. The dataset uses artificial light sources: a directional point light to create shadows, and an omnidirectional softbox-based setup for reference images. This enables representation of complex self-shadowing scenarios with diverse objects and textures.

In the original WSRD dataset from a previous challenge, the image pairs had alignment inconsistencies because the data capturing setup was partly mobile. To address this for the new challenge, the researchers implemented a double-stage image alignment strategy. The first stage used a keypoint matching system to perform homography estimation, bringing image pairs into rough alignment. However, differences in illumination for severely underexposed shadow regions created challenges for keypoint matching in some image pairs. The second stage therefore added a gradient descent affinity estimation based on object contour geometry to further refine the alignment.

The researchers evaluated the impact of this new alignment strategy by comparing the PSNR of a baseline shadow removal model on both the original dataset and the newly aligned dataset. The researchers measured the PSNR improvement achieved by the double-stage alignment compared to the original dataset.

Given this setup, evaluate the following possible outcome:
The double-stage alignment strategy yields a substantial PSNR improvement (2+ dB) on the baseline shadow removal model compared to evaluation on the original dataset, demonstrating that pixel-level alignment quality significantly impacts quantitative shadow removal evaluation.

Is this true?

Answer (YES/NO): YES